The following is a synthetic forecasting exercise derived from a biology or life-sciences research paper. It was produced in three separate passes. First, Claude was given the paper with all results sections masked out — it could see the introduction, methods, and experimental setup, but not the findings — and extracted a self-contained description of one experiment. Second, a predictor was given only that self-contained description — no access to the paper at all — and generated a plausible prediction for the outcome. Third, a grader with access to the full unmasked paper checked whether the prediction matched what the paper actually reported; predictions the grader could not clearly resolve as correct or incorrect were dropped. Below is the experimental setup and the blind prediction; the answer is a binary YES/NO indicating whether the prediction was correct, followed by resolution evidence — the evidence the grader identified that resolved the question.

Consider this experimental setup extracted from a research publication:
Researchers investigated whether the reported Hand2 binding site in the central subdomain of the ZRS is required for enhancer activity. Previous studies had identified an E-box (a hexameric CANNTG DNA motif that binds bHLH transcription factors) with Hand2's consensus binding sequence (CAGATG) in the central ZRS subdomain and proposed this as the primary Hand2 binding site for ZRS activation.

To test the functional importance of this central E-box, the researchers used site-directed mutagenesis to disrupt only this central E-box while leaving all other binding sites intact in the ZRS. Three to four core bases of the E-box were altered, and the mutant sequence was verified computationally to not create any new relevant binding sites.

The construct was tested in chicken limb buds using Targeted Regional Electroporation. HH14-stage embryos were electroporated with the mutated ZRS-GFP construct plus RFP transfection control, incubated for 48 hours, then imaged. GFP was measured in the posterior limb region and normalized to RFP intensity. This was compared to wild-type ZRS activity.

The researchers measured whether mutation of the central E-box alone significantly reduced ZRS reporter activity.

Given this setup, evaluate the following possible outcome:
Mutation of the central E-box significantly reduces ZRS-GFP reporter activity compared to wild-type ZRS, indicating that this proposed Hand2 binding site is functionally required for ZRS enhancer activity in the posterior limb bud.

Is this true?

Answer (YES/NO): NO